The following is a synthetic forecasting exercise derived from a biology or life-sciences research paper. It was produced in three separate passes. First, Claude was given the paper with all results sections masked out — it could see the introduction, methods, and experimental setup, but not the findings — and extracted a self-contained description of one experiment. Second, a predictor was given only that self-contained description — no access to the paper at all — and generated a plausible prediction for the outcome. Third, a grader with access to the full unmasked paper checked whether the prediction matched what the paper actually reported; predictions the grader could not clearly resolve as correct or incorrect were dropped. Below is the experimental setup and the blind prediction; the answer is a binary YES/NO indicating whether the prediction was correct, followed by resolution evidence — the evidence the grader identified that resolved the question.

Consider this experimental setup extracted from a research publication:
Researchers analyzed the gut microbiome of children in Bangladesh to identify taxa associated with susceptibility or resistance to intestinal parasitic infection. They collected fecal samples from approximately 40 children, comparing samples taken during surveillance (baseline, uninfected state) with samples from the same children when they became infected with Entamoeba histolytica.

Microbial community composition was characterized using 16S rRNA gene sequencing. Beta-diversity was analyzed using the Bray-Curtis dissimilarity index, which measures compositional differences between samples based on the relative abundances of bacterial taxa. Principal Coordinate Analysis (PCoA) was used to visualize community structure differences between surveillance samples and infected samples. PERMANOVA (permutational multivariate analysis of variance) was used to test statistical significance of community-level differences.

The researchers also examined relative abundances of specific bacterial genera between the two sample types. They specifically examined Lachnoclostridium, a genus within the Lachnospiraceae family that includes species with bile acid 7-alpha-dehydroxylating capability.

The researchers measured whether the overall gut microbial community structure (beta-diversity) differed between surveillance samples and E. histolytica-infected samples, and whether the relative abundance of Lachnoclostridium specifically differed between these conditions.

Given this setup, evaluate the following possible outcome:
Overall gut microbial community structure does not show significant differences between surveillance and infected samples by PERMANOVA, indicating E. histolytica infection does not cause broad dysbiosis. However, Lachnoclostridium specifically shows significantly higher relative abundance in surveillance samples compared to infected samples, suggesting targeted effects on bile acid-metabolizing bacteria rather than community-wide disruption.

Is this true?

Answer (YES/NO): NO